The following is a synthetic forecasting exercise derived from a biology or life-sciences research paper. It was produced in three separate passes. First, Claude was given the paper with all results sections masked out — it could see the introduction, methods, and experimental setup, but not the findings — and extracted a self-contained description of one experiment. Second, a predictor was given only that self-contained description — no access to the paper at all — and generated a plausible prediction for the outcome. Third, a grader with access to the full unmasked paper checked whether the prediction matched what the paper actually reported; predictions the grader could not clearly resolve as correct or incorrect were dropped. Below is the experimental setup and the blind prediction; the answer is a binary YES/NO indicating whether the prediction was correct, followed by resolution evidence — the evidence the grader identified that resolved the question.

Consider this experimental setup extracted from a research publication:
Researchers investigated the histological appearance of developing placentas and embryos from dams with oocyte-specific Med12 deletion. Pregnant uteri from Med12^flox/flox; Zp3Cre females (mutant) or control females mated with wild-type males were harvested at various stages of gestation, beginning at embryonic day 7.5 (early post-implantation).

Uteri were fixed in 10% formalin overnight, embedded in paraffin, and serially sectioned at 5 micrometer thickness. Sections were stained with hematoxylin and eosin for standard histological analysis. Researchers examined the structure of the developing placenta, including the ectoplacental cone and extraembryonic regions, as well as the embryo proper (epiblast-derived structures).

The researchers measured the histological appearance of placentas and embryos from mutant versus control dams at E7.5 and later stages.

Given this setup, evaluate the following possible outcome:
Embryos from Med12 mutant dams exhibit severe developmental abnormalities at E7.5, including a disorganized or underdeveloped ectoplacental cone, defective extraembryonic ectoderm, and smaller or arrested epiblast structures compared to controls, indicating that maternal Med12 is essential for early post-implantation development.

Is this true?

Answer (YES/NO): NO